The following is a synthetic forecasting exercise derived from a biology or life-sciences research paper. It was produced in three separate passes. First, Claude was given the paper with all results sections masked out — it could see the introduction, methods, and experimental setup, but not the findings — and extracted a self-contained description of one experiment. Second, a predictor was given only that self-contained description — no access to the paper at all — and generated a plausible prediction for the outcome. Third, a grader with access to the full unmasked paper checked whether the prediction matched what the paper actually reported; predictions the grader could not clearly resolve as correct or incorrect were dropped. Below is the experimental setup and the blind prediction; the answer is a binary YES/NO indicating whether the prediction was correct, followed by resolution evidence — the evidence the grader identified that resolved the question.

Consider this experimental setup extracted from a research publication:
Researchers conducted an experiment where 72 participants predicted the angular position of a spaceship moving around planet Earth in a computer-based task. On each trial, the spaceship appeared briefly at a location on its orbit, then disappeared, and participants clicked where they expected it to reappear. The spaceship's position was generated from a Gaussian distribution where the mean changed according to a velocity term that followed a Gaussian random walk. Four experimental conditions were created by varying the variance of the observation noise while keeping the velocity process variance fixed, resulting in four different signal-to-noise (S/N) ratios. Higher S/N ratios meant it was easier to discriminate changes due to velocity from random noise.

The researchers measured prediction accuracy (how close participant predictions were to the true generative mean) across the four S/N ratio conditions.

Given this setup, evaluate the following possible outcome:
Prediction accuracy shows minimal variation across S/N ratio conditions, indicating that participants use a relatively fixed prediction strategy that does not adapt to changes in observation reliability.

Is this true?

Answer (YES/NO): NO